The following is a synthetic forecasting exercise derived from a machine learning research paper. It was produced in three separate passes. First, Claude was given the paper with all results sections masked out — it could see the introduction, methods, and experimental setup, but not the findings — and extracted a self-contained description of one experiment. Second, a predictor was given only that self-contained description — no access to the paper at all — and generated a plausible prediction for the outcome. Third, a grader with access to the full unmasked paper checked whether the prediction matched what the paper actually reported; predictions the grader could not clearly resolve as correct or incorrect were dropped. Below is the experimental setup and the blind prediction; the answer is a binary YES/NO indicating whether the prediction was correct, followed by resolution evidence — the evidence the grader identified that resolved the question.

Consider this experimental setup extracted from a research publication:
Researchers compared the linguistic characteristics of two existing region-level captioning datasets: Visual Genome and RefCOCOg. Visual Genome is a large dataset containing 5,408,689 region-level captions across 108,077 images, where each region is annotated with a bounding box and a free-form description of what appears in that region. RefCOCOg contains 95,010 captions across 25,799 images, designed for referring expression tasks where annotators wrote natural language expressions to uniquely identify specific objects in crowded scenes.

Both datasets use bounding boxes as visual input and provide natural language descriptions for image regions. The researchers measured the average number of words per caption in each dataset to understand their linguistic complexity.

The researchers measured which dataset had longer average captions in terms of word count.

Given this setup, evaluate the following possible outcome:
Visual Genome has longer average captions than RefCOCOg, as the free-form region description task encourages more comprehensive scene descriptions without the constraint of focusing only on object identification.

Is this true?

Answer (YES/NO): NO